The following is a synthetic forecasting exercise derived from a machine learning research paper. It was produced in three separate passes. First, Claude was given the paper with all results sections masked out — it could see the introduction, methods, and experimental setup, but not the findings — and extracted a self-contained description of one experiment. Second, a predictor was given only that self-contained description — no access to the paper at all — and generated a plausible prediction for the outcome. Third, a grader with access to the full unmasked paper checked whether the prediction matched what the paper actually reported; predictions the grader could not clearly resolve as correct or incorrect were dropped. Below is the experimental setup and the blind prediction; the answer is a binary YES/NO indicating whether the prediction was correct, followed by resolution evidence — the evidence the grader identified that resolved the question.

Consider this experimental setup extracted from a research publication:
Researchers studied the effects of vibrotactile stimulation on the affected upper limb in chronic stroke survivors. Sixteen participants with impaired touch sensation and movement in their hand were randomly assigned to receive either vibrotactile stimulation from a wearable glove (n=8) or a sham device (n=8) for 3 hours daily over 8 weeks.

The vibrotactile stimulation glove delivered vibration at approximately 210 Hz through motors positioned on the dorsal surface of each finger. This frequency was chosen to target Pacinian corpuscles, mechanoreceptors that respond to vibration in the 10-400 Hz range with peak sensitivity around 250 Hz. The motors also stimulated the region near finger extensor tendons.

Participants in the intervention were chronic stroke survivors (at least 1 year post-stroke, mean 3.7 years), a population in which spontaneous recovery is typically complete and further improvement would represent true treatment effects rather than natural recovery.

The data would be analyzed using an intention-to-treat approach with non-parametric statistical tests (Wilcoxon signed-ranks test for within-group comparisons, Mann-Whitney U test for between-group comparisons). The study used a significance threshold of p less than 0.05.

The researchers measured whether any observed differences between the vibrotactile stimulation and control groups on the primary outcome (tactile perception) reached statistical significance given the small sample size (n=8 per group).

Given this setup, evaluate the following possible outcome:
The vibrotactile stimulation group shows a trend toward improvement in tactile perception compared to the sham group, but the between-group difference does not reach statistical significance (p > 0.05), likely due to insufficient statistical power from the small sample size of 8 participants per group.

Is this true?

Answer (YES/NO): NO